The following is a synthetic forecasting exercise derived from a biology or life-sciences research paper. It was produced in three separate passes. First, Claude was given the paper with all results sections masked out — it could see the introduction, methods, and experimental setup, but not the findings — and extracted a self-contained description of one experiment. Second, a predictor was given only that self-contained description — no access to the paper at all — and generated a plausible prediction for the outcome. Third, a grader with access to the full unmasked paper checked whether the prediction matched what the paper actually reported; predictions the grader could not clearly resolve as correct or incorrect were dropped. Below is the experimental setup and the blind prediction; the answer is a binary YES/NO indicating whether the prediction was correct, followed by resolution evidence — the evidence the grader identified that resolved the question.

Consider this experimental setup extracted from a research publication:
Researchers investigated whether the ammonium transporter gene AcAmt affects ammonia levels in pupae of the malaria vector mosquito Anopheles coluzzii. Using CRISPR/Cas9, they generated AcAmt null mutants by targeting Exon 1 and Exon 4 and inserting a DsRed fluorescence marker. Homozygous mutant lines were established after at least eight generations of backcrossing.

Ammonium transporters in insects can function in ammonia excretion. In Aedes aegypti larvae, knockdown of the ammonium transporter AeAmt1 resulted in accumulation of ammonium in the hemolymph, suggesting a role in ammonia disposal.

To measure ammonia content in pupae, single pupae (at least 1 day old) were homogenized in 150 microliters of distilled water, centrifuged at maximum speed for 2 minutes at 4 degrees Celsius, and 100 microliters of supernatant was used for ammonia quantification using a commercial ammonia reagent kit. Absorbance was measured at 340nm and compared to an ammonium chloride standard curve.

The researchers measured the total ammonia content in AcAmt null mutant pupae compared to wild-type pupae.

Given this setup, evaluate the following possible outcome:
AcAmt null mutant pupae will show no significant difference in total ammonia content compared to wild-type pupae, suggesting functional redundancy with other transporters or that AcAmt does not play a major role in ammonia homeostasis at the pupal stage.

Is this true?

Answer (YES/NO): NO